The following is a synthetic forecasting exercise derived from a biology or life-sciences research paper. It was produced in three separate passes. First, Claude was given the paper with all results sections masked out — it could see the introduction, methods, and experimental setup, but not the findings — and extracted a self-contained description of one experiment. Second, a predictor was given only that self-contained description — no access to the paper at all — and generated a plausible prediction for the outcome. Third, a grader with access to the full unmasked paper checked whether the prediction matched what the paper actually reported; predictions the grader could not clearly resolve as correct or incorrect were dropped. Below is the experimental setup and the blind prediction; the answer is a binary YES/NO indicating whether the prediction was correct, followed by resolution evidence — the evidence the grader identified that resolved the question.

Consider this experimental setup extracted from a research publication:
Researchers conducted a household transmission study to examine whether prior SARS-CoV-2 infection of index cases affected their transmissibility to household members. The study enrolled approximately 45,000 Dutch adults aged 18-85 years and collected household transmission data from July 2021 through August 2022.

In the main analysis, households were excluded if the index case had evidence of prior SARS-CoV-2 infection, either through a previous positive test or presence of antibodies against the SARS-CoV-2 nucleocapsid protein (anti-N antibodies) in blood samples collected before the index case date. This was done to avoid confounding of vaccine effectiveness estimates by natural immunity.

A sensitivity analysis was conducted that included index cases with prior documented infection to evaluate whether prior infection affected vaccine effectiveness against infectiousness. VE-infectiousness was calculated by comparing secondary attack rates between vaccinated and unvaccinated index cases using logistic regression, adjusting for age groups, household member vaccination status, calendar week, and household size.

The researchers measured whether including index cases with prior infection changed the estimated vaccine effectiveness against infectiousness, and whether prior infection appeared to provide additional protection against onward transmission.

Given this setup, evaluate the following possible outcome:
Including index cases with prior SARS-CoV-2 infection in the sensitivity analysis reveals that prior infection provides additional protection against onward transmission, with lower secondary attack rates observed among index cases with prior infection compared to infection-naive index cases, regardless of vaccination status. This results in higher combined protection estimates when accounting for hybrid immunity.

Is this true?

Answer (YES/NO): NO